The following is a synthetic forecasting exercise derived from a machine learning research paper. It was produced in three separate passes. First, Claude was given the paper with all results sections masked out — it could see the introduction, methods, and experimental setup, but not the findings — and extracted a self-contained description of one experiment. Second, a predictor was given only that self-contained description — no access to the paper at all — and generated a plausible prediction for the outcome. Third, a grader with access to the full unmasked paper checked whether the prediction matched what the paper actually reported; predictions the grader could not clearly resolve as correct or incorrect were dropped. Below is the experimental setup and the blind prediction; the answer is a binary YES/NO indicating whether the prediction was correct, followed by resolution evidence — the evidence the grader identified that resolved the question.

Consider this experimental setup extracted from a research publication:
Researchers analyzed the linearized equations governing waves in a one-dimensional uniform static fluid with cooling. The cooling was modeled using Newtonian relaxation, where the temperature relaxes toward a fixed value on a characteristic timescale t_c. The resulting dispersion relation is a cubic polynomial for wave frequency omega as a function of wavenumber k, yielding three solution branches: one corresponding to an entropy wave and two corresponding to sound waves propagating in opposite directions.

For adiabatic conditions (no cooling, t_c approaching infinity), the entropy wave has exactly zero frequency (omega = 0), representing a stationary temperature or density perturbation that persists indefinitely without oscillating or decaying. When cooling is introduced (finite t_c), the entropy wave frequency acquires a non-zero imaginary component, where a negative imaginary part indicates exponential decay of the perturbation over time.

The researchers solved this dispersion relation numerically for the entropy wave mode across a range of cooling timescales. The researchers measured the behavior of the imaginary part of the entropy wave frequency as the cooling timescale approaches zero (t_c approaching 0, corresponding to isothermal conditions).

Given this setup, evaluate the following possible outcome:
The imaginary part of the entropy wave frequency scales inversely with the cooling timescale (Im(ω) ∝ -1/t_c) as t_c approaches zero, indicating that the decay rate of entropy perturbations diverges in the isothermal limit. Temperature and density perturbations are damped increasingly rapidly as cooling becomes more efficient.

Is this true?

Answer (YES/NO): YES